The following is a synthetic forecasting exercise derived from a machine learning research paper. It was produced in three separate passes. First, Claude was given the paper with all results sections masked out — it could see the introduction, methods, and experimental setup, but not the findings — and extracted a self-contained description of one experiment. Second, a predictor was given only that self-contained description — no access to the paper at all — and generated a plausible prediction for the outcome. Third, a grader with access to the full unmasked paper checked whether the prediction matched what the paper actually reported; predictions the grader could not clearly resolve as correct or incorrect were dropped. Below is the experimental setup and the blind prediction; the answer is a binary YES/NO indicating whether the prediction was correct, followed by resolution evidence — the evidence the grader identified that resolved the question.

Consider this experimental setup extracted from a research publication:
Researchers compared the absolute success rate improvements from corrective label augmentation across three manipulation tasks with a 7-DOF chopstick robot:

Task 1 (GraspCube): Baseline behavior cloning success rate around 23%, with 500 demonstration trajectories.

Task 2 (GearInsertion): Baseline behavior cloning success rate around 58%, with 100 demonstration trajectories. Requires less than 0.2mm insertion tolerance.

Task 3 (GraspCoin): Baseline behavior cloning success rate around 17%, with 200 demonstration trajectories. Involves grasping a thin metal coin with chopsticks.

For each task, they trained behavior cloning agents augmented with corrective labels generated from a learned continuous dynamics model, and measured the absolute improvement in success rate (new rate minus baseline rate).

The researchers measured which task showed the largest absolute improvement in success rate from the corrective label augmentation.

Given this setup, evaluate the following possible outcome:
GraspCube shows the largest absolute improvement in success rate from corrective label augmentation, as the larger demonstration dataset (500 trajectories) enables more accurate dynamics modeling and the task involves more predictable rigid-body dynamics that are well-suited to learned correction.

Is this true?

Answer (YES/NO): YES